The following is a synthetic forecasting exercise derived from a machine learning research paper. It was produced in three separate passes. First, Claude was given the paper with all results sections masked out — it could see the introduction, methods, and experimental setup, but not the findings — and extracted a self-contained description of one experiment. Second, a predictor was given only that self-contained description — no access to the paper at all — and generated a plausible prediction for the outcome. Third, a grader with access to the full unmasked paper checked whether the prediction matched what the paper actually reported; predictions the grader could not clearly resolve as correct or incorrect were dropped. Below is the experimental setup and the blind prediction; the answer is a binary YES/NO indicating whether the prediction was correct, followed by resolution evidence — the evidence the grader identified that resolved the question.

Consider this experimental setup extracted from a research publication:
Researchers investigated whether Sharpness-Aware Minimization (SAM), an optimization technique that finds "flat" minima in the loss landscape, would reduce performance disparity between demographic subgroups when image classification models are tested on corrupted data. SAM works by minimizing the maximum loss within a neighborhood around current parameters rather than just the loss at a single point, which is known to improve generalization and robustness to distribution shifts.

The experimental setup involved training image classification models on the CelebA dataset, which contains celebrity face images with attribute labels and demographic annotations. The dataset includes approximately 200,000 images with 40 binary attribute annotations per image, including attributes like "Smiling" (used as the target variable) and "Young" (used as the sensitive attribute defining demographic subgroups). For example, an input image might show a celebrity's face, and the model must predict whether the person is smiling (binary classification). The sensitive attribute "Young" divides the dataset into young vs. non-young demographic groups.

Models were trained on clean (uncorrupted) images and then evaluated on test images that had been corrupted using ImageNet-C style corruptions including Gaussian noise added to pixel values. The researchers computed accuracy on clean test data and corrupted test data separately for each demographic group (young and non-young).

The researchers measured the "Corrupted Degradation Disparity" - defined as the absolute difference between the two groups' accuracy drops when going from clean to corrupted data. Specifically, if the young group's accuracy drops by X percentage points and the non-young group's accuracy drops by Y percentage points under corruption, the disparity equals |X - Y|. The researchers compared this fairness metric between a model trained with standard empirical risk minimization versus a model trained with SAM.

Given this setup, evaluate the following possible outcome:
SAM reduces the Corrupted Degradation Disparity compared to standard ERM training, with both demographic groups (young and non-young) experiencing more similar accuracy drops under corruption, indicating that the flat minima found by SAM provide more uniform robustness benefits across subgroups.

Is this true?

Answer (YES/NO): YES